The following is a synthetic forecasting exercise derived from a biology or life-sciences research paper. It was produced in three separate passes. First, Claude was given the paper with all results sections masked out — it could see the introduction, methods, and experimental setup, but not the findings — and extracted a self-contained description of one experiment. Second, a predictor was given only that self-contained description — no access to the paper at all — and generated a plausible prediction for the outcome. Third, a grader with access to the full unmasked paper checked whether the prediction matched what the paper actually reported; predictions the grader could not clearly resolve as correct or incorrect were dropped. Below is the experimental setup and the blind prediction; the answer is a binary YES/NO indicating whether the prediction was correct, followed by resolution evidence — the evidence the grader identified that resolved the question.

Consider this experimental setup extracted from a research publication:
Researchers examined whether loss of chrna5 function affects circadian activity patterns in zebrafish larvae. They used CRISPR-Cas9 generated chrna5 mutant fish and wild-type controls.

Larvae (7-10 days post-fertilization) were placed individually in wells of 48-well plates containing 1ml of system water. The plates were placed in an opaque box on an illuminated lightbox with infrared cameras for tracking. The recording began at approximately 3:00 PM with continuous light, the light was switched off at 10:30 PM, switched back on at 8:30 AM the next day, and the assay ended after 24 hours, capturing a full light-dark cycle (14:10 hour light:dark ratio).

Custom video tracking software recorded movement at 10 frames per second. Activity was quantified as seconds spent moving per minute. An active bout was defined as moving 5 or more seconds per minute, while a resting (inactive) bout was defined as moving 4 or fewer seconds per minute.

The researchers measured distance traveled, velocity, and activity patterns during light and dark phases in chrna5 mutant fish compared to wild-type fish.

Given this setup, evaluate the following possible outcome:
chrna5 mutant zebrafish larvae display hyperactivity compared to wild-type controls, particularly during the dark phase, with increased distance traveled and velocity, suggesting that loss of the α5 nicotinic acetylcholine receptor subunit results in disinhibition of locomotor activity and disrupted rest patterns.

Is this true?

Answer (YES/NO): NO